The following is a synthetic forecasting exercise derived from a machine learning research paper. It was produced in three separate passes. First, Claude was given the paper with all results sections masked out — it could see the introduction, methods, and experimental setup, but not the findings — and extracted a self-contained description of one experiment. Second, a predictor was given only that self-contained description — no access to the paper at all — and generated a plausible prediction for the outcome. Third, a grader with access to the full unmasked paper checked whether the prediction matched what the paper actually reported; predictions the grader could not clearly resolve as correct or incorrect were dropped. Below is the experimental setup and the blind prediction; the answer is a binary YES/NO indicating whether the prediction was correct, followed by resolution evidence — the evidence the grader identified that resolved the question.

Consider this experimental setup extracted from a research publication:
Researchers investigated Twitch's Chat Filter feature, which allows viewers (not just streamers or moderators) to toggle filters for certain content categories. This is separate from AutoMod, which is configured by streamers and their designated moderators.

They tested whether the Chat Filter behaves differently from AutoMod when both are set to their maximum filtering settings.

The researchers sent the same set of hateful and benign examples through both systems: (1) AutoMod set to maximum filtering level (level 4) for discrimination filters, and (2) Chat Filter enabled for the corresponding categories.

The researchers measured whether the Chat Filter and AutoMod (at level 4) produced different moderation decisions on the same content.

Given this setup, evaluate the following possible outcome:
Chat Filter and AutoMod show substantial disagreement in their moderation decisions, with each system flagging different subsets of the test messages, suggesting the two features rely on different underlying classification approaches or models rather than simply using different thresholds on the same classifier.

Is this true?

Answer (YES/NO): NO